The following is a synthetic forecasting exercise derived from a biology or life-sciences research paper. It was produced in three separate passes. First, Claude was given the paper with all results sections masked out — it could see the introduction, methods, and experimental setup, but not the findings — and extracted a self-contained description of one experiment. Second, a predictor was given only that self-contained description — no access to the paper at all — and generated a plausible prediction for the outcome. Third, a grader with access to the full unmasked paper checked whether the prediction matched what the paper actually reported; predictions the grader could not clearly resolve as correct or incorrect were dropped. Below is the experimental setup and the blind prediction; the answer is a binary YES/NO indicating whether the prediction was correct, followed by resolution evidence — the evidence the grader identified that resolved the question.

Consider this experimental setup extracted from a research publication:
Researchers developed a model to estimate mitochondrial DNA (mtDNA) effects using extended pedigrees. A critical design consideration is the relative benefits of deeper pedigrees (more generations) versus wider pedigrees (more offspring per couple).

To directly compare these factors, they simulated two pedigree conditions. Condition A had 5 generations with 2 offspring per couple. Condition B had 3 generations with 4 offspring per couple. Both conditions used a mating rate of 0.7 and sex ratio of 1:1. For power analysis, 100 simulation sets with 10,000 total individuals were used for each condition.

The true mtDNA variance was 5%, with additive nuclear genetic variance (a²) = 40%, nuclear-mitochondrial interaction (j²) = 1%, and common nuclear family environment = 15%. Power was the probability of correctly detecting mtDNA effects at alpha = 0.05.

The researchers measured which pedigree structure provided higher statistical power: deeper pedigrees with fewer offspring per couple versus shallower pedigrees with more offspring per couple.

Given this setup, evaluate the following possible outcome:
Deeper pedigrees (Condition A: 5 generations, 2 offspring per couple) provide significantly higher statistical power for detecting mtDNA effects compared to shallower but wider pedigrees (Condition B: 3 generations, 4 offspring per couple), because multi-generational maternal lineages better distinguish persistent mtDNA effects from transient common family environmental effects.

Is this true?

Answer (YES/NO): YES